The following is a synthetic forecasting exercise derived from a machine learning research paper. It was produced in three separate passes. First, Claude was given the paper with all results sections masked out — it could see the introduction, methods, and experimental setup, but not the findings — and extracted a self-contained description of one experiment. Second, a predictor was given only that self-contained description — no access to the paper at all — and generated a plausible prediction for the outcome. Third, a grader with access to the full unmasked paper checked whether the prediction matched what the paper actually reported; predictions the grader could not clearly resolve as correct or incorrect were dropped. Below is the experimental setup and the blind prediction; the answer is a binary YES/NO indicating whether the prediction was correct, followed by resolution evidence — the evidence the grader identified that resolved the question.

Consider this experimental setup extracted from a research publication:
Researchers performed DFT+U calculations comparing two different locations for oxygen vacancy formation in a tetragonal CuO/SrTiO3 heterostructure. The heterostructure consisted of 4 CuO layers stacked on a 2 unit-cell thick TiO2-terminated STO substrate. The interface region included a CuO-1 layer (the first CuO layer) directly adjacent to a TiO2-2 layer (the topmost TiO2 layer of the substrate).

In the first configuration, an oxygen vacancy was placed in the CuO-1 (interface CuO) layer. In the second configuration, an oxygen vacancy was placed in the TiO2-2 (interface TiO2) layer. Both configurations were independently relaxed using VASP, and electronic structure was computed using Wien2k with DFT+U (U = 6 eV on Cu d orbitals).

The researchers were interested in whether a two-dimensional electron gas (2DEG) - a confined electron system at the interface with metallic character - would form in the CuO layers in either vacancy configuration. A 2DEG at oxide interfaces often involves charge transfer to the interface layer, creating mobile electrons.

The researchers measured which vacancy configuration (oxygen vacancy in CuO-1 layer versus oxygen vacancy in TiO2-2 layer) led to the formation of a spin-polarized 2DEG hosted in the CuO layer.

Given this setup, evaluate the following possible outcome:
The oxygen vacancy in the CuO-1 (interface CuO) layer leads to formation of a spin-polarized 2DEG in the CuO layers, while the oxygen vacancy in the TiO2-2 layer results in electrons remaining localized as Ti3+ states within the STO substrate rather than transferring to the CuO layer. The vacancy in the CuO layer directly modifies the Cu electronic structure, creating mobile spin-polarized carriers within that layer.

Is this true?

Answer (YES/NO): NO